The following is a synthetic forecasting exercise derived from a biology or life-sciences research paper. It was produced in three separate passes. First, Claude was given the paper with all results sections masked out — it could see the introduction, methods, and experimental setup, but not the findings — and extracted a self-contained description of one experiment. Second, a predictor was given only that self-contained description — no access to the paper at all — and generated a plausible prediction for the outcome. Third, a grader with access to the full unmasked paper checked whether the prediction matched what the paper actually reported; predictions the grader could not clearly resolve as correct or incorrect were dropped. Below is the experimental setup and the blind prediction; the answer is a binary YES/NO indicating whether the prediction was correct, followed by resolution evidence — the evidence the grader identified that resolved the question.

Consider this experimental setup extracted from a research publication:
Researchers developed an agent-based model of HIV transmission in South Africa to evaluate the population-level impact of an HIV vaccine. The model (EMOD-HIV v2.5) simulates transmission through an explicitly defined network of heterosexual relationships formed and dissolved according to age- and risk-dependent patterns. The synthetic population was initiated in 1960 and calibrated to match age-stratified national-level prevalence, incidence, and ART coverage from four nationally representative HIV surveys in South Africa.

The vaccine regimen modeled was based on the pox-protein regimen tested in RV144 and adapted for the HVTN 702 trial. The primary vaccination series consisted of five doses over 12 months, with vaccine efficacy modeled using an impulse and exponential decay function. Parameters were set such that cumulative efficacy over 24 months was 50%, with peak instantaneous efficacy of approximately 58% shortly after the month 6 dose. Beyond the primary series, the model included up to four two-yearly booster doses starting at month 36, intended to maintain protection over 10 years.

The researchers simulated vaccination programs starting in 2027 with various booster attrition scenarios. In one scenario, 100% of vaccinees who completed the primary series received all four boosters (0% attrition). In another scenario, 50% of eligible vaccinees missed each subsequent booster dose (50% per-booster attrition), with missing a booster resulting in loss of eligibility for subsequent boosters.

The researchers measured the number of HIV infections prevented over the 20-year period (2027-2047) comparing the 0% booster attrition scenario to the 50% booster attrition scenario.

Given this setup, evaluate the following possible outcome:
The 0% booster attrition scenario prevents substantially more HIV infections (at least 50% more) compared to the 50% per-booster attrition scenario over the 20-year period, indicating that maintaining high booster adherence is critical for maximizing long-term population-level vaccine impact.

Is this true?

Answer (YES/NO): NO